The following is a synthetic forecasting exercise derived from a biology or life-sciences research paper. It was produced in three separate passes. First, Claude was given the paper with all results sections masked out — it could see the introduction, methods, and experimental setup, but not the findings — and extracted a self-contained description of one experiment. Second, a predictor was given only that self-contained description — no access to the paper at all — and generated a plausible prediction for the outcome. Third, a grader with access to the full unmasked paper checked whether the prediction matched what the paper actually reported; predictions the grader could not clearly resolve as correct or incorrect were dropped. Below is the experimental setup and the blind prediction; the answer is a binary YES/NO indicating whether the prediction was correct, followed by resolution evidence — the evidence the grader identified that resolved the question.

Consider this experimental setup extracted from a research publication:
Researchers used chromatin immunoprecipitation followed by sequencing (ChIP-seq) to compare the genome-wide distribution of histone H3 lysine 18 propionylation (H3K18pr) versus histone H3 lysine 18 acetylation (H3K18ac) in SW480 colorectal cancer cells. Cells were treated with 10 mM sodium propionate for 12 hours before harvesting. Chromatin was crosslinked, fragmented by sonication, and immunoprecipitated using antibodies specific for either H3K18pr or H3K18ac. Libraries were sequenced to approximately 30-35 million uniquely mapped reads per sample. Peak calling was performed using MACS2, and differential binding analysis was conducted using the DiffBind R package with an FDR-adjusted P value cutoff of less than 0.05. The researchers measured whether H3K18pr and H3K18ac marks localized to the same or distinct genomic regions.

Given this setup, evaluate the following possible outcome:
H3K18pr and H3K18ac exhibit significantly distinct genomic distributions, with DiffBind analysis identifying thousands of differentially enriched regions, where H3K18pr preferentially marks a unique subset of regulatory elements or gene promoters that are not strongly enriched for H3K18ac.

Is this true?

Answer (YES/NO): YES